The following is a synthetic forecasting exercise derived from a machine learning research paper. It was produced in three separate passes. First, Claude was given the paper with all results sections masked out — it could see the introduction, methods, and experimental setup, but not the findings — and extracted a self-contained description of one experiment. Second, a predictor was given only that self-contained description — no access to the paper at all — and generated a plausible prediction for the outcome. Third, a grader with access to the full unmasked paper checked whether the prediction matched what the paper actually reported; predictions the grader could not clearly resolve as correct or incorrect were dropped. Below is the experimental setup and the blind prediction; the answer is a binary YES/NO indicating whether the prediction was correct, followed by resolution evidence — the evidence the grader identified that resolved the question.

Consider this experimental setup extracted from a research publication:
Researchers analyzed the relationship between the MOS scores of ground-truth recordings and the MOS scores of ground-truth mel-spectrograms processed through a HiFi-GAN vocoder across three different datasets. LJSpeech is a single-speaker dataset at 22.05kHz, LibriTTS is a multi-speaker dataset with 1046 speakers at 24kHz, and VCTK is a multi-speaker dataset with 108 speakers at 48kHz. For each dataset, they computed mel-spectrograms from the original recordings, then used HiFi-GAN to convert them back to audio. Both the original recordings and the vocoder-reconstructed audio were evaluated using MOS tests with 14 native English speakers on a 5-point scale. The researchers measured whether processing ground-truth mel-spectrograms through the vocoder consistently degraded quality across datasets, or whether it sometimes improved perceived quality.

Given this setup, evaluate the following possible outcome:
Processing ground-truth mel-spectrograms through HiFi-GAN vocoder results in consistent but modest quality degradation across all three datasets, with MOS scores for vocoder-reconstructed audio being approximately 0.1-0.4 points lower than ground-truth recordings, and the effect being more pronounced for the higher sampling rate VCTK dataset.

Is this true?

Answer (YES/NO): NO